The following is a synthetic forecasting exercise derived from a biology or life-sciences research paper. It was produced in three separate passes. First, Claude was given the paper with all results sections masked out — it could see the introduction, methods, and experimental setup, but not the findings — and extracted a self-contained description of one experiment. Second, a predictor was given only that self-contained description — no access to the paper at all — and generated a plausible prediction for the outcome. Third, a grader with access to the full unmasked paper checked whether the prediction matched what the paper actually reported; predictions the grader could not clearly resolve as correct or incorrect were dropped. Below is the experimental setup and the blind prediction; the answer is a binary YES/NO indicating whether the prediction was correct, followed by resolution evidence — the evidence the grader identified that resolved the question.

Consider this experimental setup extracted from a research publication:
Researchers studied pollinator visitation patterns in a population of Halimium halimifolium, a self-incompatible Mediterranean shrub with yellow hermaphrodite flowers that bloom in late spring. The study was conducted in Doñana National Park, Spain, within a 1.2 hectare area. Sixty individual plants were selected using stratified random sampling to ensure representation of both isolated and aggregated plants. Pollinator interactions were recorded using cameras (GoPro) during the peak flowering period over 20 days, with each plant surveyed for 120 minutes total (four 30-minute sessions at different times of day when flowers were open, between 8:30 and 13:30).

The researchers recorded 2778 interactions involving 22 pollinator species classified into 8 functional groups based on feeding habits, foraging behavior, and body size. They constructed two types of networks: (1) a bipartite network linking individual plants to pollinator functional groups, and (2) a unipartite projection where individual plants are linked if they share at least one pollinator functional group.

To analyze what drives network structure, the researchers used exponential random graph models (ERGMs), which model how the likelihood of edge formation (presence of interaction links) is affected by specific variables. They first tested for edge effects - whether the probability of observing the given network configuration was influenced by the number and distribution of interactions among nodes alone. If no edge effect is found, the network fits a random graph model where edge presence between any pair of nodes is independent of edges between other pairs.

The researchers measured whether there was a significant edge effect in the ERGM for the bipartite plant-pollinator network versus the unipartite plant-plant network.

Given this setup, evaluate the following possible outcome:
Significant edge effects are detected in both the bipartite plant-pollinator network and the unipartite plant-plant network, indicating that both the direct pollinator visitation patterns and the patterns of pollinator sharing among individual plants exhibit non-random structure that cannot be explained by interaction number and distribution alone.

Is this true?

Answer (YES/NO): NO